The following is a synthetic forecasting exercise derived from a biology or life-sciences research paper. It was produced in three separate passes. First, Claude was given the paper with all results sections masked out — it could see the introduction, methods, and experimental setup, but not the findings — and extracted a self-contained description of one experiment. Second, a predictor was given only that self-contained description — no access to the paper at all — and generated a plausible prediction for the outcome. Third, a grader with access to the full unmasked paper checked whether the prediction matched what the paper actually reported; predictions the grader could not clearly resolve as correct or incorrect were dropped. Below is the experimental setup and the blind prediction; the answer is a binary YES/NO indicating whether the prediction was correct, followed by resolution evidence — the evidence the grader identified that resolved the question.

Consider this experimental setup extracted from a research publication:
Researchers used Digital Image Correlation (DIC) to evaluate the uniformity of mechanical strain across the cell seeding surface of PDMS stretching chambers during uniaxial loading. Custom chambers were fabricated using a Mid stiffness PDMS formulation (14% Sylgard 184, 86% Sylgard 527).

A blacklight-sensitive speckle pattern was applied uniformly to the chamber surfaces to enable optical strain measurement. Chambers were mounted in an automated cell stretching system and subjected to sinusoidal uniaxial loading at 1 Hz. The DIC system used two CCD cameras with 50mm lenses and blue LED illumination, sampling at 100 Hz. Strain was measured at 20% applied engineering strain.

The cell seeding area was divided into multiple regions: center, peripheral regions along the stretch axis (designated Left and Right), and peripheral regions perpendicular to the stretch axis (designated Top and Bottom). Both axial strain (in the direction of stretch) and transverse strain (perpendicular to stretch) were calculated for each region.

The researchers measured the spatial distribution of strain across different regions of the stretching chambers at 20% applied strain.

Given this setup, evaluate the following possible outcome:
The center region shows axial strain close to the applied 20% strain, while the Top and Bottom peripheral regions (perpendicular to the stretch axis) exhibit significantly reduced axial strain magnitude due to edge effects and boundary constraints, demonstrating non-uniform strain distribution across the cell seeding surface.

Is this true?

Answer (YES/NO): NO